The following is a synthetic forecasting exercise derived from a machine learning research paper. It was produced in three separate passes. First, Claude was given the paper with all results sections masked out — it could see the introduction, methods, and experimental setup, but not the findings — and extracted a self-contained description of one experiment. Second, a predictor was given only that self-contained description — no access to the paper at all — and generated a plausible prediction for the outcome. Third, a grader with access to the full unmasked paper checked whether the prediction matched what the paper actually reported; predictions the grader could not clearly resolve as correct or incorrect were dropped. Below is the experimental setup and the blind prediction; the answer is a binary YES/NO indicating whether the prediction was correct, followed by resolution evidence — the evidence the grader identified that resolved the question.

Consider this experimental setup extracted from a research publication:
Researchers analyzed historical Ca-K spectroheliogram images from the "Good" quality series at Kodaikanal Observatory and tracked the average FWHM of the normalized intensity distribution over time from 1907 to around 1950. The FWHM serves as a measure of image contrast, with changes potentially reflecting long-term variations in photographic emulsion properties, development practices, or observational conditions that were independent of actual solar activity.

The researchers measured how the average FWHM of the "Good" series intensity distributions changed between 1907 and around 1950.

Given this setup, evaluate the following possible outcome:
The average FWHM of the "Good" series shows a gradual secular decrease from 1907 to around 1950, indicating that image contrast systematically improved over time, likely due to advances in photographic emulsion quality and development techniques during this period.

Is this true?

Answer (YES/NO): NO